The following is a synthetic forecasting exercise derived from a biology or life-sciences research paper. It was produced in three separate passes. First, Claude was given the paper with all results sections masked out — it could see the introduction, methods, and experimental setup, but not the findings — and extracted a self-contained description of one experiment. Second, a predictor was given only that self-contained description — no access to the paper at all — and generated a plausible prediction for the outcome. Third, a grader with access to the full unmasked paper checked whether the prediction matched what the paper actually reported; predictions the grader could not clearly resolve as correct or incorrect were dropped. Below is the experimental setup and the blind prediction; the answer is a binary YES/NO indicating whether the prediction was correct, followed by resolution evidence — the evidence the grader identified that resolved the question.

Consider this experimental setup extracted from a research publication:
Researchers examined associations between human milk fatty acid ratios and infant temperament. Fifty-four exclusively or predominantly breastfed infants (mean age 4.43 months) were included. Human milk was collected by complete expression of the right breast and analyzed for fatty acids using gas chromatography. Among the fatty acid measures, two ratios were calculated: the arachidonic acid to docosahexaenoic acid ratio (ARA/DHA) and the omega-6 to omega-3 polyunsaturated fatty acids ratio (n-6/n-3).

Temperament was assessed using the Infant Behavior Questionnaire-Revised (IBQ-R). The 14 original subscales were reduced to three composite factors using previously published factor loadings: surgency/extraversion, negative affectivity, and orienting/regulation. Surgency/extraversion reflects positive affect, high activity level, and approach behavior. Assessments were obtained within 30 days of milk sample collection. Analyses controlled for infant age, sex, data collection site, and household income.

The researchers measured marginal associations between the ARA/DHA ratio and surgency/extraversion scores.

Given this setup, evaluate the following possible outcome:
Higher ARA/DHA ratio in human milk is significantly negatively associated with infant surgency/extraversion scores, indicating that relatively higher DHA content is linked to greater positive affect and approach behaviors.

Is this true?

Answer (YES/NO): NO